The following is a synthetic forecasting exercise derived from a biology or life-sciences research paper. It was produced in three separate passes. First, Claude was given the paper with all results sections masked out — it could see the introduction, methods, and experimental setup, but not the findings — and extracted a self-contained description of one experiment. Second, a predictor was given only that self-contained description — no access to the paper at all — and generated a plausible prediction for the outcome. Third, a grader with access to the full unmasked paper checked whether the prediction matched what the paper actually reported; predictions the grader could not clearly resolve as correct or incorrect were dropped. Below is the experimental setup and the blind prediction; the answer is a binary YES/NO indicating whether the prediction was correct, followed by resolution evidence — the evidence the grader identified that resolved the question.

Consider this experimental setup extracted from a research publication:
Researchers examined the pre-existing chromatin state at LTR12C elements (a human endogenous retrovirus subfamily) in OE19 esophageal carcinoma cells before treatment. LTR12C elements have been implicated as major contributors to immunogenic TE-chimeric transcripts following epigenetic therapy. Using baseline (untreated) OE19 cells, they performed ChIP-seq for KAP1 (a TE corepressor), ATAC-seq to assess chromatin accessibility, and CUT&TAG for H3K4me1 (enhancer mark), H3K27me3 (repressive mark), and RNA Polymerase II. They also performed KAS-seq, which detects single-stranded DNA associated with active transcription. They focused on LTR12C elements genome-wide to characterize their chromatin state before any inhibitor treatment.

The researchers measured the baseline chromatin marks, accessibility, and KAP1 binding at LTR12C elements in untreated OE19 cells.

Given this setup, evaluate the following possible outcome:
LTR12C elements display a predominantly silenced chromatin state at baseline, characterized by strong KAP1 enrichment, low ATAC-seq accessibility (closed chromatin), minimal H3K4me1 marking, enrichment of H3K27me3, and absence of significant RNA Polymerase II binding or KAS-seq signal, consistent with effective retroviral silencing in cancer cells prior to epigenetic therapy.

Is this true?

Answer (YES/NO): NO